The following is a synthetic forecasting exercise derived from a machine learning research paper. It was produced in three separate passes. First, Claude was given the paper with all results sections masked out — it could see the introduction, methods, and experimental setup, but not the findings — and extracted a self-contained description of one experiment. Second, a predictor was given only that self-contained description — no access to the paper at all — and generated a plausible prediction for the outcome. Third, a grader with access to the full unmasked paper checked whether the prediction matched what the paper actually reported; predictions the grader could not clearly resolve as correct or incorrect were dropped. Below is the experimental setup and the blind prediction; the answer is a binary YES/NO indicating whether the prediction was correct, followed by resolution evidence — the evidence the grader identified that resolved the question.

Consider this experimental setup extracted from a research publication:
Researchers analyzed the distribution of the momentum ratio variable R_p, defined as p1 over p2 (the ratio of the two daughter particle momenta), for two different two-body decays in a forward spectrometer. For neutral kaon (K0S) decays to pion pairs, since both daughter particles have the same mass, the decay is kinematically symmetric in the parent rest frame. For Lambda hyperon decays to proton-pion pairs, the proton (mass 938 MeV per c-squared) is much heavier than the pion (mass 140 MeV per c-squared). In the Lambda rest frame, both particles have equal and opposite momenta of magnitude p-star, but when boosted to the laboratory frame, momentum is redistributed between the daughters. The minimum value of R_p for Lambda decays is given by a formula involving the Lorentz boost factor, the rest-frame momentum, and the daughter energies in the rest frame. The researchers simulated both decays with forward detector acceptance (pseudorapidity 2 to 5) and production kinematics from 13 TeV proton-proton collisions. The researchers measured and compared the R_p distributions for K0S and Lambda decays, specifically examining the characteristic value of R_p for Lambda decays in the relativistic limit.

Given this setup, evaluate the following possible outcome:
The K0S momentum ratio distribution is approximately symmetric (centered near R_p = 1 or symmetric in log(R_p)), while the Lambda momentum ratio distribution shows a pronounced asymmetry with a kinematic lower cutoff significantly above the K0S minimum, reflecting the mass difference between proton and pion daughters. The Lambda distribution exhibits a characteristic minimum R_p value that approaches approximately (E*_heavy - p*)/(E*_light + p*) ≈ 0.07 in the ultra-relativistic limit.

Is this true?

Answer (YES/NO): NO